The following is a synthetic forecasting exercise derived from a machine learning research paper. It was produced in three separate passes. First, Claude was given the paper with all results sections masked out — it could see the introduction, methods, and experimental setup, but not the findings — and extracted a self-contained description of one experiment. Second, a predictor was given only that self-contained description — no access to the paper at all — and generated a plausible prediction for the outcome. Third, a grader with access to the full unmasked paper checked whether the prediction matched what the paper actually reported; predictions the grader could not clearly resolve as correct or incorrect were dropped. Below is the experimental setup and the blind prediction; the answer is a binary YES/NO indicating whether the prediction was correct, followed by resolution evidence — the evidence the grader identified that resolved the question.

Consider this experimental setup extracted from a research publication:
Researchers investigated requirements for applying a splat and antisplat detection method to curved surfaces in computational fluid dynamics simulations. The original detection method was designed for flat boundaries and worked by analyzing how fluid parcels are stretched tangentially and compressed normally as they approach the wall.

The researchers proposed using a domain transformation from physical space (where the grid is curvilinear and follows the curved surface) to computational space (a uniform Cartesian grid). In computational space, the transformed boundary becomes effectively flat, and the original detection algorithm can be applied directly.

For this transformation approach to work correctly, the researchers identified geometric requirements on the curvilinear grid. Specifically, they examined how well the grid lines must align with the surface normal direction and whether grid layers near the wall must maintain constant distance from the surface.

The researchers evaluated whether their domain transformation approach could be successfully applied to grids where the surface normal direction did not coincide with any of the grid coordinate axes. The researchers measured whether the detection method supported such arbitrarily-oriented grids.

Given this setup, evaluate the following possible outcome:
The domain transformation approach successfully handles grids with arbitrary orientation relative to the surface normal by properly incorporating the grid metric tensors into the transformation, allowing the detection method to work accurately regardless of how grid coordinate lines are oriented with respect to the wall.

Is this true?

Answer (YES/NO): NO